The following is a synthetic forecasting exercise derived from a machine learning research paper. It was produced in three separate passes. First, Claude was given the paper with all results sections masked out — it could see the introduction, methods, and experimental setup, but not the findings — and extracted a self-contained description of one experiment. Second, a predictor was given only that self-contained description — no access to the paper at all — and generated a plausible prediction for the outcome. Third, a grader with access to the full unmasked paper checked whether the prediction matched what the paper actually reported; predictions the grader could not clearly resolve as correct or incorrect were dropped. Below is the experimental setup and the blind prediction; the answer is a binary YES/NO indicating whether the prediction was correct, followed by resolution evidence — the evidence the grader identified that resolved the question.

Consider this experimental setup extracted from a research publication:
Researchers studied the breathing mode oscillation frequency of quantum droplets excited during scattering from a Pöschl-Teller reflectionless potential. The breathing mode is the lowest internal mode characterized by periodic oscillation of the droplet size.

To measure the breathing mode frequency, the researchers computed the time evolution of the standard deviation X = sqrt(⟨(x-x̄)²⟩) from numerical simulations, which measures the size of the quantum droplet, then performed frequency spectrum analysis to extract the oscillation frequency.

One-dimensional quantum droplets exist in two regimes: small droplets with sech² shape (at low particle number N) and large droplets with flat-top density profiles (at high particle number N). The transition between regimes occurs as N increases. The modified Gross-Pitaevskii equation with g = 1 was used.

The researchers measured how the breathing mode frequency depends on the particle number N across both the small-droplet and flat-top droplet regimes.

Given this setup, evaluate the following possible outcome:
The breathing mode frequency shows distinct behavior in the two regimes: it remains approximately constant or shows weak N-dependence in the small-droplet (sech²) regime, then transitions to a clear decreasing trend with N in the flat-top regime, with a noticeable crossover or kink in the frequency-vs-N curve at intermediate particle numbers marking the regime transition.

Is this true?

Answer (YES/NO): NO